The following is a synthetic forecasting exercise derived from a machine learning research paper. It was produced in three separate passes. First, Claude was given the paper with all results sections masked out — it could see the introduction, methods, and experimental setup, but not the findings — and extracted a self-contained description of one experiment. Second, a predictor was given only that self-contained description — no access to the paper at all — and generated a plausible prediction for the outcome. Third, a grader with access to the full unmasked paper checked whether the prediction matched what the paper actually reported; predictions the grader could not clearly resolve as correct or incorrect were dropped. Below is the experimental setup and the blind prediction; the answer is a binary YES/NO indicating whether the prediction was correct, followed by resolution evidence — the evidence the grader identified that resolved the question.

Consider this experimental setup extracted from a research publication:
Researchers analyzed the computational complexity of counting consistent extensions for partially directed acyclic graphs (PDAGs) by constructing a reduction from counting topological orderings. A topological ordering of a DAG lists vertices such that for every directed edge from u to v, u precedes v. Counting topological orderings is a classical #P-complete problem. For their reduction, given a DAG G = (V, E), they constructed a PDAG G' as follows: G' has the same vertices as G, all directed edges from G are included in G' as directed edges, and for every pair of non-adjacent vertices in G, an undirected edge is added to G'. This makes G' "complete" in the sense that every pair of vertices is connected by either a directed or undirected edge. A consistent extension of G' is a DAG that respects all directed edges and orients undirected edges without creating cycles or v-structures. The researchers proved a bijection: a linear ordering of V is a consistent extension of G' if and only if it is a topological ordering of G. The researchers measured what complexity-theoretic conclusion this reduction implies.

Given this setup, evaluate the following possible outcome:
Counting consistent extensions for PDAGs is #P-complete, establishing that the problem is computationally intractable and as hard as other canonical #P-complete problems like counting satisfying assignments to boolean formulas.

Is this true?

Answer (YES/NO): YES